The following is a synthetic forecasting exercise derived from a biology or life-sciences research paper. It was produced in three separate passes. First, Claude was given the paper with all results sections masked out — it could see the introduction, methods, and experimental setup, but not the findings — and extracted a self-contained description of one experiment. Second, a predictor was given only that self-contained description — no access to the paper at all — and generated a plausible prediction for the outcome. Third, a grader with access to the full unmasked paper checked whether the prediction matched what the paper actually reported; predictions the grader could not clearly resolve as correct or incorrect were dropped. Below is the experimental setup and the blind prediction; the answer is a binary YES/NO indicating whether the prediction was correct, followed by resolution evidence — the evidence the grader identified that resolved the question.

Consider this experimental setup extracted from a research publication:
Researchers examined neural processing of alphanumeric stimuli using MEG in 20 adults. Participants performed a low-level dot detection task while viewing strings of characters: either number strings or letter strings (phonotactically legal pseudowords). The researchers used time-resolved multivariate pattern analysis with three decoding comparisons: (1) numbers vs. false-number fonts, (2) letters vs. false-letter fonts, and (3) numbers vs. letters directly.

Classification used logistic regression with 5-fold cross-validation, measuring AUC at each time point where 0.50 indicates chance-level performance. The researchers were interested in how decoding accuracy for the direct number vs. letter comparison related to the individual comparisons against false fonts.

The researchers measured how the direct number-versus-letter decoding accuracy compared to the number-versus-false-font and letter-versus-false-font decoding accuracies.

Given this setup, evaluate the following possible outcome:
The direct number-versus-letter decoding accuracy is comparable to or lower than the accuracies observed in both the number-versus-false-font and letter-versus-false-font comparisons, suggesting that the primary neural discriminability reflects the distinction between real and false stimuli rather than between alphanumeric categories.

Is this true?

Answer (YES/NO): YES